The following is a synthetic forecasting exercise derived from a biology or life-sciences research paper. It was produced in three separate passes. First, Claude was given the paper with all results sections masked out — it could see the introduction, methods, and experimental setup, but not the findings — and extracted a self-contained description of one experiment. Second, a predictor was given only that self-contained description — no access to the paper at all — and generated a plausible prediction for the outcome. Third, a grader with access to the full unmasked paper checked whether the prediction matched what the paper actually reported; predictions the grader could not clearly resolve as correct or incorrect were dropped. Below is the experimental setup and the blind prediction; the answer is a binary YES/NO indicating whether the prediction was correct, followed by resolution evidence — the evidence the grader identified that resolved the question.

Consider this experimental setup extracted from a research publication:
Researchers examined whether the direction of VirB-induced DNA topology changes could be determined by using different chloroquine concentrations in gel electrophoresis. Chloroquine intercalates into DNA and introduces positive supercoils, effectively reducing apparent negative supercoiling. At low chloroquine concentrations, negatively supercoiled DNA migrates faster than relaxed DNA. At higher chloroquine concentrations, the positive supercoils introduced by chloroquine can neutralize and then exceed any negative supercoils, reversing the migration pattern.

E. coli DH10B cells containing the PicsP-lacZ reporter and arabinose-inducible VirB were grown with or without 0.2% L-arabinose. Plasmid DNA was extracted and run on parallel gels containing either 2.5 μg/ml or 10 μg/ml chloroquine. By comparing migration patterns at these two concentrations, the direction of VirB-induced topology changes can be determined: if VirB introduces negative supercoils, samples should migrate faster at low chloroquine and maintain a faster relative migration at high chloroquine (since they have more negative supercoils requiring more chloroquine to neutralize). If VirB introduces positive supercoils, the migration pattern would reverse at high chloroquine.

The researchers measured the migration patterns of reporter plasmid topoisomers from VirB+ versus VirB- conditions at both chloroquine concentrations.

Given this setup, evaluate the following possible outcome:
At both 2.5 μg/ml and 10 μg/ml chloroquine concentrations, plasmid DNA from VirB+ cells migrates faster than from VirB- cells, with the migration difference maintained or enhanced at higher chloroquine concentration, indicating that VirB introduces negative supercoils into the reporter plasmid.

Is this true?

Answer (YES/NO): NO